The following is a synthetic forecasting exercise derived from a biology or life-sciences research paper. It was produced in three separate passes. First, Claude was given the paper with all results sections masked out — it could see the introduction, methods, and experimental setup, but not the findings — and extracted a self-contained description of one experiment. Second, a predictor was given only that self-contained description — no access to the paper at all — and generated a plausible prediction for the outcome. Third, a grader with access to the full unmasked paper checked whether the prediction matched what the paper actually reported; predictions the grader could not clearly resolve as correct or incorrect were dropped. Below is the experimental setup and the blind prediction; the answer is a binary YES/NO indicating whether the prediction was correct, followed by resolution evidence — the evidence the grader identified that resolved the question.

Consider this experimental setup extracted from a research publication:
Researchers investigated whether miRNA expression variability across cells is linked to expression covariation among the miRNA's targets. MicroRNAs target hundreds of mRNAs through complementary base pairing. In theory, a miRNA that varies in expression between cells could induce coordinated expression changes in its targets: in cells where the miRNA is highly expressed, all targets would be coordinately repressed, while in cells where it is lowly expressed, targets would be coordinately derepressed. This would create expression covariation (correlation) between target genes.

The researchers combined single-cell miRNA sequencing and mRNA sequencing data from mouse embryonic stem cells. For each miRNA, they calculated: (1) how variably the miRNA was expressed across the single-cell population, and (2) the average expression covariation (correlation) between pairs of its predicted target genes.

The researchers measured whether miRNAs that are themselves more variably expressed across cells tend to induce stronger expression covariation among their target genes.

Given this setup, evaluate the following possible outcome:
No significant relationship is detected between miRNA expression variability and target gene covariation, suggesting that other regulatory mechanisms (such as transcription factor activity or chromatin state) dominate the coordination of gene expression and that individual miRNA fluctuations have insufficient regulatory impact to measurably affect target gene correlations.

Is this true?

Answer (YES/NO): NO